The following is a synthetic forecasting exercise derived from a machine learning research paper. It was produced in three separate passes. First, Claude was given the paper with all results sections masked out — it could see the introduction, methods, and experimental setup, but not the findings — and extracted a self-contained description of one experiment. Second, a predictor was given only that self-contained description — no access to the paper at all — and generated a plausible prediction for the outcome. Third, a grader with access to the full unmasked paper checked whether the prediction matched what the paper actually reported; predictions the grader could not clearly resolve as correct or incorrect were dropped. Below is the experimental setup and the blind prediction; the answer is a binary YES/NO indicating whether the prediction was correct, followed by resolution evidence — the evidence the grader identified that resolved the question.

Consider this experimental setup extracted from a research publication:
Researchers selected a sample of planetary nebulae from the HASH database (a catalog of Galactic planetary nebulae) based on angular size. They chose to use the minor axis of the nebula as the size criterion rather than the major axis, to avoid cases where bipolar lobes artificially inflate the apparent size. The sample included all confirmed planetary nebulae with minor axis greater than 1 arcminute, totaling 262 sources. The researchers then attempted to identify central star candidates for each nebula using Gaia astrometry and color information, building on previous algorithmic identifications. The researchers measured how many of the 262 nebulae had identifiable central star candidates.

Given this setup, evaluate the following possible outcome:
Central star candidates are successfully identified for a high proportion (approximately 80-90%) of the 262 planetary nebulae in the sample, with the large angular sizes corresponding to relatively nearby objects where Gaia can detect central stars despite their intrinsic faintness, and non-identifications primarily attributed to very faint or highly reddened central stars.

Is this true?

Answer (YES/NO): NO